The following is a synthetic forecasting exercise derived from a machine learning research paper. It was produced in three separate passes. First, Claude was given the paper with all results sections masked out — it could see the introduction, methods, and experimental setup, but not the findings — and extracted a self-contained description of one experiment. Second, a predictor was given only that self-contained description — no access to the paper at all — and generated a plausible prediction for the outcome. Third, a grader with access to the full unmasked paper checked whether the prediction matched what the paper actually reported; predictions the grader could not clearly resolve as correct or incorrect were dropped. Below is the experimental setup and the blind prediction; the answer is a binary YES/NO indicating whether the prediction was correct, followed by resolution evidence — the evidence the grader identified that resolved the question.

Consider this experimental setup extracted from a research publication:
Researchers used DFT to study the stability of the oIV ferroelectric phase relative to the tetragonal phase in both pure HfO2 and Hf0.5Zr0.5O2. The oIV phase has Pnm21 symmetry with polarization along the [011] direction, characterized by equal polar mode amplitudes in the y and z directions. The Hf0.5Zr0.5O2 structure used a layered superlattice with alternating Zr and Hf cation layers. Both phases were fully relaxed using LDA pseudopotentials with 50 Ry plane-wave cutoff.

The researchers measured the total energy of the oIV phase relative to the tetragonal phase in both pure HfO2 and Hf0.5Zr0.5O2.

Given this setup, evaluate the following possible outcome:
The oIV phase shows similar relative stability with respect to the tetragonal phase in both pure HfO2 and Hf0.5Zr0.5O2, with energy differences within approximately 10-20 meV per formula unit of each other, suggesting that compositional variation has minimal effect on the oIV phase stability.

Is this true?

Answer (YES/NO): NO